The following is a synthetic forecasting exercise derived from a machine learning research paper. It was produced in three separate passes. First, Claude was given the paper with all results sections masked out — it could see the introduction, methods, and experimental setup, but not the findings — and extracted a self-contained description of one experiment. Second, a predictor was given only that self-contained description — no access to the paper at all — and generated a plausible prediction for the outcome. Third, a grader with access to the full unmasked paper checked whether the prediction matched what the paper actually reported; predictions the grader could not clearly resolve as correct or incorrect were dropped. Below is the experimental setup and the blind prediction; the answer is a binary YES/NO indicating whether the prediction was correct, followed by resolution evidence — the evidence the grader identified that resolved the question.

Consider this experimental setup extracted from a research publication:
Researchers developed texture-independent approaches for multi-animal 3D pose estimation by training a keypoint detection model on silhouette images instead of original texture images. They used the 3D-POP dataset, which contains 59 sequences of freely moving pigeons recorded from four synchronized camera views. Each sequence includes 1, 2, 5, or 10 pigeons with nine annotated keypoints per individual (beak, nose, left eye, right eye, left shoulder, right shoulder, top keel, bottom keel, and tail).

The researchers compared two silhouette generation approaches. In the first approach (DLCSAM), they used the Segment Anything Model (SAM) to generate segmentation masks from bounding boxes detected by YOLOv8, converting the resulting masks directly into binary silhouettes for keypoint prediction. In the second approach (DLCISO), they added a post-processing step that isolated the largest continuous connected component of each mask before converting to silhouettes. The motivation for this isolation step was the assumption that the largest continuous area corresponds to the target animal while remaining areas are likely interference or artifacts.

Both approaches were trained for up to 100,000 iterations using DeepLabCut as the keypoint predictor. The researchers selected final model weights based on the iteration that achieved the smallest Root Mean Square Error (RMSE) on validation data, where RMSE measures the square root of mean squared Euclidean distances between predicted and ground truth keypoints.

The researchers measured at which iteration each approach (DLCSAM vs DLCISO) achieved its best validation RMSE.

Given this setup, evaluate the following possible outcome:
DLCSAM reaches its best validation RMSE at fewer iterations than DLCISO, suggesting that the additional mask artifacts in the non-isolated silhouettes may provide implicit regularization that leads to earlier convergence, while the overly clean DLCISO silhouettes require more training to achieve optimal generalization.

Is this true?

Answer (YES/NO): NO